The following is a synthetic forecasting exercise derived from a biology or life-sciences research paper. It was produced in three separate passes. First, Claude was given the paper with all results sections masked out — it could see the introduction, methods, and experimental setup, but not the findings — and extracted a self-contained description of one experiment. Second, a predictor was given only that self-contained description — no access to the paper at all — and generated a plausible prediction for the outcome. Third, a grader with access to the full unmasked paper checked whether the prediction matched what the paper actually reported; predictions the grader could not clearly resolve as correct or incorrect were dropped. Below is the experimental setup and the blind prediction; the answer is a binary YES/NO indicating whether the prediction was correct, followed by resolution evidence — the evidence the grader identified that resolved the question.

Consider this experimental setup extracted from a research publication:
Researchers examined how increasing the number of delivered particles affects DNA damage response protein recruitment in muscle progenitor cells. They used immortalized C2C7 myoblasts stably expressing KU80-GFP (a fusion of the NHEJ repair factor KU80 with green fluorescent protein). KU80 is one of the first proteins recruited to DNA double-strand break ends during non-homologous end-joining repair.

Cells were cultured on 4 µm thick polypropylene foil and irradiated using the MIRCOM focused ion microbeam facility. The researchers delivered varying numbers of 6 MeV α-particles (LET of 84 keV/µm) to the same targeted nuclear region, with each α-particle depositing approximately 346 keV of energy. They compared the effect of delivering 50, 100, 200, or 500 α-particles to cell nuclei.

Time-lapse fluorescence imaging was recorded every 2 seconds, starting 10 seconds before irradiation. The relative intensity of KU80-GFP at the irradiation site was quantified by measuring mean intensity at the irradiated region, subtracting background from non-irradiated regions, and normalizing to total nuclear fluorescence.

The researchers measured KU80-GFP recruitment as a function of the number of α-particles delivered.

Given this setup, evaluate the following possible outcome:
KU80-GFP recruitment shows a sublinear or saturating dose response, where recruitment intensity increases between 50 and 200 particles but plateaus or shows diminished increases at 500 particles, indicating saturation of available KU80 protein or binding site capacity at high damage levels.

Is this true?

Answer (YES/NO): NO